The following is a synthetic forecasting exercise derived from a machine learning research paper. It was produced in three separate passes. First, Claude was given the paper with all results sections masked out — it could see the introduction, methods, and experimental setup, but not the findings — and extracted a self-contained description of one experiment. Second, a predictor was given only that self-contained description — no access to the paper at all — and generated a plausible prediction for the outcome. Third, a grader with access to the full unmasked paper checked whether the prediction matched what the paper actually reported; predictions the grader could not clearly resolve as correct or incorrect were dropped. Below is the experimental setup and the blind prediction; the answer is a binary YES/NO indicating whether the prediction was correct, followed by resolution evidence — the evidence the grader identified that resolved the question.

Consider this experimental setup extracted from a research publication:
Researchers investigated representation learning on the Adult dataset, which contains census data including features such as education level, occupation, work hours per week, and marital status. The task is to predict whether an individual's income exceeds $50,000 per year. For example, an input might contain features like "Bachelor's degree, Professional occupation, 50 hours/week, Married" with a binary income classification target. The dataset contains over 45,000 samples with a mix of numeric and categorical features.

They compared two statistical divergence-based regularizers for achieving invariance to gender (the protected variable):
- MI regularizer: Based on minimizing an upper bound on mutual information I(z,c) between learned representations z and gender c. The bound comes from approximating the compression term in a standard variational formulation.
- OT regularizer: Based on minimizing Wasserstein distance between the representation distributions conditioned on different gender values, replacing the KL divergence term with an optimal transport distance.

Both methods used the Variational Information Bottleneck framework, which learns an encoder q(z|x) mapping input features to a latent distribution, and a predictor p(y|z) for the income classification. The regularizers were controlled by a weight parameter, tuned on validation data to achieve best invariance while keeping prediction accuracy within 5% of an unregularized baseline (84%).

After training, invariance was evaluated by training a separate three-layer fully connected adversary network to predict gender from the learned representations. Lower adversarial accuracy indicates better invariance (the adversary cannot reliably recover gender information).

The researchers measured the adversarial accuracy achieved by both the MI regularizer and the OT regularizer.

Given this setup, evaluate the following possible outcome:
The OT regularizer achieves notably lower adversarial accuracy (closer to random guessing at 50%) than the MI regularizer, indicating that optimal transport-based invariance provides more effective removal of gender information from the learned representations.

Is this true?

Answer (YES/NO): NO